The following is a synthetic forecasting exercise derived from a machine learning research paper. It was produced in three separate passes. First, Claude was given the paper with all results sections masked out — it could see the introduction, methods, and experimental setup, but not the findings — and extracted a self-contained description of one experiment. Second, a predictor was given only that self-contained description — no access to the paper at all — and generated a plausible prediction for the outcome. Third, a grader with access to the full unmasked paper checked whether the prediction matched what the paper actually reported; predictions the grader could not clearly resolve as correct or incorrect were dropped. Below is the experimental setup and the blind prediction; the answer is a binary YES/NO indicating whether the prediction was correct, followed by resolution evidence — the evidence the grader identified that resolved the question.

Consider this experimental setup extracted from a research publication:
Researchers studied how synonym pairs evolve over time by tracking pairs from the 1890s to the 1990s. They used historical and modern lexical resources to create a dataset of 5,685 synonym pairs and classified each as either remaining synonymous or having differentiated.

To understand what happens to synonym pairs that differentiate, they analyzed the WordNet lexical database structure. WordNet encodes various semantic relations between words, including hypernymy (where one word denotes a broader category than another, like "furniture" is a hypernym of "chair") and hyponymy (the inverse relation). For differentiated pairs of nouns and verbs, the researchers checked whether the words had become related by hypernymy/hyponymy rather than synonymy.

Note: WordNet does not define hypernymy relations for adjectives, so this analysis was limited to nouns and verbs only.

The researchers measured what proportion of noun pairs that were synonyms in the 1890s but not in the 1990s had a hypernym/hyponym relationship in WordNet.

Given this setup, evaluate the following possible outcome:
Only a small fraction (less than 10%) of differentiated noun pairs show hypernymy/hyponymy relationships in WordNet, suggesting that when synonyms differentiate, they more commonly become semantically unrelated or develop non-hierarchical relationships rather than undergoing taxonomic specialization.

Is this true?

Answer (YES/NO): NO